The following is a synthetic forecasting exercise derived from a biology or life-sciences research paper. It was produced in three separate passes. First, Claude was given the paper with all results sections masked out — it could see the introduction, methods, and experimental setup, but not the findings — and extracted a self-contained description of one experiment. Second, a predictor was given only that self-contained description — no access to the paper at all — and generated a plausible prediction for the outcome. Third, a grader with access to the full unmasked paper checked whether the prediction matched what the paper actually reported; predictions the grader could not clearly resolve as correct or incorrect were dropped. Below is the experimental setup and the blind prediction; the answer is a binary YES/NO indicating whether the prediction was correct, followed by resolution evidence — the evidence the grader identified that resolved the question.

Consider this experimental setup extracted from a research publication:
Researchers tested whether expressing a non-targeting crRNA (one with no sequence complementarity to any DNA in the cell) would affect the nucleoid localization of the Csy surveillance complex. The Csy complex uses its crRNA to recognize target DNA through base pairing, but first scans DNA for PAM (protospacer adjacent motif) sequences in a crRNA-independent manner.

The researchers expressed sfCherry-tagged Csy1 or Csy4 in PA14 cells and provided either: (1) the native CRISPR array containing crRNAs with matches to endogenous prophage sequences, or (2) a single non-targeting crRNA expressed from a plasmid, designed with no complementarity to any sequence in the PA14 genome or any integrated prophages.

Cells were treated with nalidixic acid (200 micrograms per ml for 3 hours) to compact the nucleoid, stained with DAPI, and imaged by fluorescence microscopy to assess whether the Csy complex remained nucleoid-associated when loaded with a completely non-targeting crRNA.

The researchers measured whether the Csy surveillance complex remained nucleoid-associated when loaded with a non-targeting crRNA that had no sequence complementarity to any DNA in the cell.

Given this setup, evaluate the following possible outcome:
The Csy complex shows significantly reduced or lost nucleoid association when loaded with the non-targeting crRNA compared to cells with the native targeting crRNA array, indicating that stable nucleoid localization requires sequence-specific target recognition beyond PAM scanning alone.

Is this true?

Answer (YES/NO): NO